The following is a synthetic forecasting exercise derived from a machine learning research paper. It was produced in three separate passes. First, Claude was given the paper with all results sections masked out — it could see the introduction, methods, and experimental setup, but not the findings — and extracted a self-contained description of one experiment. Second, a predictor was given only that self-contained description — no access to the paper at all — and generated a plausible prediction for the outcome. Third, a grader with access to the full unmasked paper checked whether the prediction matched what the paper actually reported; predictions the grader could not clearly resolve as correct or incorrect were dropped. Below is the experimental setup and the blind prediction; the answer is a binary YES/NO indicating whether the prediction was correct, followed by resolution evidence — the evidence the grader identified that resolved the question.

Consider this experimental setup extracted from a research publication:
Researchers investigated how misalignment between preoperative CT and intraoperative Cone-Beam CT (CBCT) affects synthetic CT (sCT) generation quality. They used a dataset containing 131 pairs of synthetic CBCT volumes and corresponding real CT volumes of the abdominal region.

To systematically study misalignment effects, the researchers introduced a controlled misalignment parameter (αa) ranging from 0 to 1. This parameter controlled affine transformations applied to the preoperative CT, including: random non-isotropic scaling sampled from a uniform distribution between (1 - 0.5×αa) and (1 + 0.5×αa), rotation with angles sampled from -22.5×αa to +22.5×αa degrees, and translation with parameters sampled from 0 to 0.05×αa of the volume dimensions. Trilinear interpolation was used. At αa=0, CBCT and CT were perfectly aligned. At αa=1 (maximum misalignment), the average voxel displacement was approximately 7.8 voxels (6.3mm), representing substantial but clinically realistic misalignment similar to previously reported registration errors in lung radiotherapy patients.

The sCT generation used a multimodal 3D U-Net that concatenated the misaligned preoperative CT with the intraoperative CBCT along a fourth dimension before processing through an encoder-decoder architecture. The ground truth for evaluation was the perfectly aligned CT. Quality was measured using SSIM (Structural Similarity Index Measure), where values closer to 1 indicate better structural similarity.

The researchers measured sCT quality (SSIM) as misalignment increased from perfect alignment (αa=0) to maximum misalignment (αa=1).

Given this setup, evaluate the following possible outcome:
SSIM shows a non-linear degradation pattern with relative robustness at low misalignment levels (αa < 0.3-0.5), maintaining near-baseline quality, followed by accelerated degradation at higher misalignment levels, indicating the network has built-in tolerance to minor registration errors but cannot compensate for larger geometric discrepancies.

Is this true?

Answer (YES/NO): NO